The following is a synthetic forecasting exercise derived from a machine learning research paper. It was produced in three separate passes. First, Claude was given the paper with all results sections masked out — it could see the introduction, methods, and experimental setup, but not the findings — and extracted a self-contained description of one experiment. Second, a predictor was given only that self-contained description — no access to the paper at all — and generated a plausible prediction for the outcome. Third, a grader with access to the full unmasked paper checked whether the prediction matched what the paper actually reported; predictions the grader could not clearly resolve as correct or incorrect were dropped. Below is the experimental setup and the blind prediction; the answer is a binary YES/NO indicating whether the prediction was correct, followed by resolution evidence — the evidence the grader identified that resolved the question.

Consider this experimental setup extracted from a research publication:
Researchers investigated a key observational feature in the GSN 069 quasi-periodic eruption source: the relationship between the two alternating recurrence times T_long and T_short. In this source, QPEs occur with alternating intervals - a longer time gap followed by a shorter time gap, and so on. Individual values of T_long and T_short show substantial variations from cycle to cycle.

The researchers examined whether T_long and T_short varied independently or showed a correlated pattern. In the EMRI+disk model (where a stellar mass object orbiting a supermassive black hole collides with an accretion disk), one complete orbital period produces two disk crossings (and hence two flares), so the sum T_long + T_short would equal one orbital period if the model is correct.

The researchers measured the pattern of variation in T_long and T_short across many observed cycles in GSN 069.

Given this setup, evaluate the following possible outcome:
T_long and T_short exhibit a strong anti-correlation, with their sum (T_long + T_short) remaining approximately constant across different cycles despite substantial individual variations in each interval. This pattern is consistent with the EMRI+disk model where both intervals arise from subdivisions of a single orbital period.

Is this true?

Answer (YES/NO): YES